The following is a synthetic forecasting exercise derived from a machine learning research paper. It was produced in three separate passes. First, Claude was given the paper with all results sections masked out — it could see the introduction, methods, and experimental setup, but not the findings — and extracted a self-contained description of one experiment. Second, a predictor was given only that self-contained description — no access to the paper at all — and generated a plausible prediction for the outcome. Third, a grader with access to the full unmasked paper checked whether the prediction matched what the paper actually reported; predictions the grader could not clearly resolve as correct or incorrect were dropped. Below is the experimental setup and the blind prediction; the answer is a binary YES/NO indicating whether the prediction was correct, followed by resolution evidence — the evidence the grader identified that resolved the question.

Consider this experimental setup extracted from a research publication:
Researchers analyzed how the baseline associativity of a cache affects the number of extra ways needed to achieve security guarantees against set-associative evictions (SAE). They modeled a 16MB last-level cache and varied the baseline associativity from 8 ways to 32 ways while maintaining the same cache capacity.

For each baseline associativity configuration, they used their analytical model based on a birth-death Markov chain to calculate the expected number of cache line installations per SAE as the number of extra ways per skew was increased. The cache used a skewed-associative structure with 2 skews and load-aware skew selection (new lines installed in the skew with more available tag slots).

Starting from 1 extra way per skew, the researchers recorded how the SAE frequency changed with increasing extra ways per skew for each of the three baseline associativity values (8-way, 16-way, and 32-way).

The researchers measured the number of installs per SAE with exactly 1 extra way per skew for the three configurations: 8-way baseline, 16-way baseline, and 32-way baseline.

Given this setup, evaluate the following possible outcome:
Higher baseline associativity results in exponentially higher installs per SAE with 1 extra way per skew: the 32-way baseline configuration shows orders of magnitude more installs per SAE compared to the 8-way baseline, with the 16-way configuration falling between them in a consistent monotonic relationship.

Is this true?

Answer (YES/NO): NO